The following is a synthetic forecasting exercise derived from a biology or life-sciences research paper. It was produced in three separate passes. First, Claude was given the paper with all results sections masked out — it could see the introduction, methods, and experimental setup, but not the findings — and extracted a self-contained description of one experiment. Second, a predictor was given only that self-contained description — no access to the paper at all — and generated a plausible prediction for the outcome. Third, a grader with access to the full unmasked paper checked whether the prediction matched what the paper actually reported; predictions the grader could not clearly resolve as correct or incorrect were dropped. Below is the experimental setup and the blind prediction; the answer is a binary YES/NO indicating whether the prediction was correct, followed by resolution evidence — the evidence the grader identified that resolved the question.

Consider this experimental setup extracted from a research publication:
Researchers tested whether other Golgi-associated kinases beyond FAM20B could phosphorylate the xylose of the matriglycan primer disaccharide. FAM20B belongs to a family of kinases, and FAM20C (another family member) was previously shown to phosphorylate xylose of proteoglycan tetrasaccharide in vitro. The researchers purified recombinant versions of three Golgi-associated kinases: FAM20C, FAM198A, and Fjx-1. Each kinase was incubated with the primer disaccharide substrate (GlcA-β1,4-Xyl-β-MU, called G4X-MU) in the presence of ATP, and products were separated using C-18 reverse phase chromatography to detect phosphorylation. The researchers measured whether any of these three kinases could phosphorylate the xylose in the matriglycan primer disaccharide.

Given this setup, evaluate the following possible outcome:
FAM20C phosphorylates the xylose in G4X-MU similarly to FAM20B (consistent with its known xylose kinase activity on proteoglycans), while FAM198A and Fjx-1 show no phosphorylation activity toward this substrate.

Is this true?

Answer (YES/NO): NO